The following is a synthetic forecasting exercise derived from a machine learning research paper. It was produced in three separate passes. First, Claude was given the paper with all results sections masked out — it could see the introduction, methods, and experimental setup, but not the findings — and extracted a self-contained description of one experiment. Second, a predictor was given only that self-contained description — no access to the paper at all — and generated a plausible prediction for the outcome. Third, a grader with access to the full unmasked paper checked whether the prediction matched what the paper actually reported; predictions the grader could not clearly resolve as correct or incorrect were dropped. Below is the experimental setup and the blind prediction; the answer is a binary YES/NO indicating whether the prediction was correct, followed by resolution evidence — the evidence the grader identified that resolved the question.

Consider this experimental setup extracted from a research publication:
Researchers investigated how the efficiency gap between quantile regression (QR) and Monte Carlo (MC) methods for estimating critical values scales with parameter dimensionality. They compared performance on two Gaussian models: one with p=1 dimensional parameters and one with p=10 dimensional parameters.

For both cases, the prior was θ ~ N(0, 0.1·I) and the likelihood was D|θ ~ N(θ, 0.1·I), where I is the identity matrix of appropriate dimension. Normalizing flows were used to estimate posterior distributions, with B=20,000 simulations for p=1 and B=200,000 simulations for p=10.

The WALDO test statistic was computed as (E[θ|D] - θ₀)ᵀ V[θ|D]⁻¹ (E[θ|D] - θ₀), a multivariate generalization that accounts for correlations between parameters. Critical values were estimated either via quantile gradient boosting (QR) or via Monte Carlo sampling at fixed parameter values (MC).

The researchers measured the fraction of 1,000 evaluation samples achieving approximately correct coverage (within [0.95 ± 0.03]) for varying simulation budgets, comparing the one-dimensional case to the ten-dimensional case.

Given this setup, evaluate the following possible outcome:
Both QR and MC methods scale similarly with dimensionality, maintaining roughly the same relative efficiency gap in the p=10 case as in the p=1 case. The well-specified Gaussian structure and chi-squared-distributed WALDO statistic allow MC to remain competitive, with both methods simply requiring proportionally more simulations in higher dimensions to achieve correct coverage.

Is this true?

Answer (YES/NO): NO